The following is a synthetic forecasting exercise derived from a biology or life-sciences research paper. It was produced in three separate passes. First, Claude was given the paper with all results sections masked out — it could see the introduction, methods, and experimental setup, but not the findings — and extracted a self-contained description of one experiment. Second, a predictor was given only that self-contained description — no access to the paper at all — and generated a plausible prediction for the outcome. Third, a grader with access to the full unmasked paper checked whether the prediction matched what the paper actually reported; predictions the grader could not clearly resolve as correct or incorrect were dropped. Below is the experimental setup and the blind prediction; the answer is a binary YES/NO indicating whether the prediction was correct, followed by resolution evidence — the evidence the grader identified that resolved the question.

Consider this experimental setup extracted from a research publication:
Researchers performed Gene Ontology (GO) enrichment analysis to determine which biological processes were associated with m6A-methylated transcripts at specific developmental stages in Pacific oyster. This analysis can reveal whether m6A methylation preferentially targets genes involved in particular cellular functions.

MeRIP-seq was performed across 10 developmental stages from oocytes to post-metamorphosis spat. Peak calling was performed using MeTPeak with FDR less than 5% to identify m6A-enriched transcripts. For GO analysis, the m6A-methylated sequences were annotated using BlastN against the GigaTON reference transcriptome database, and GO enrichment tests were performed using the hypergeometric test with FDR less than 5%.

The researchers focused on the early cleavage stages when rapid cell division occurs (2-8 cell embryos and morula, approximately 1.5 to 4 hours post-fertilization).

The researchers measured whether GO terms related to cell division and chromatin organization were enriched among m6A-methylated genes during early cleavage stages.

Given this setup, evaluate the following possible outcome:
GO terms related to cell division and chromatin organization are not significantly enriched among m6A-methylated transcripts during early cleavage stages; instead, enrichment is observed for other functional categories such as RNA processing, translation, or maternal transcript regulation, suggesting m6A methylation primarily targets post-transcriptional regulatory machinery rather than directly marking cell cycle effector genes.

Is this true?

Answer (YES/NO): NO